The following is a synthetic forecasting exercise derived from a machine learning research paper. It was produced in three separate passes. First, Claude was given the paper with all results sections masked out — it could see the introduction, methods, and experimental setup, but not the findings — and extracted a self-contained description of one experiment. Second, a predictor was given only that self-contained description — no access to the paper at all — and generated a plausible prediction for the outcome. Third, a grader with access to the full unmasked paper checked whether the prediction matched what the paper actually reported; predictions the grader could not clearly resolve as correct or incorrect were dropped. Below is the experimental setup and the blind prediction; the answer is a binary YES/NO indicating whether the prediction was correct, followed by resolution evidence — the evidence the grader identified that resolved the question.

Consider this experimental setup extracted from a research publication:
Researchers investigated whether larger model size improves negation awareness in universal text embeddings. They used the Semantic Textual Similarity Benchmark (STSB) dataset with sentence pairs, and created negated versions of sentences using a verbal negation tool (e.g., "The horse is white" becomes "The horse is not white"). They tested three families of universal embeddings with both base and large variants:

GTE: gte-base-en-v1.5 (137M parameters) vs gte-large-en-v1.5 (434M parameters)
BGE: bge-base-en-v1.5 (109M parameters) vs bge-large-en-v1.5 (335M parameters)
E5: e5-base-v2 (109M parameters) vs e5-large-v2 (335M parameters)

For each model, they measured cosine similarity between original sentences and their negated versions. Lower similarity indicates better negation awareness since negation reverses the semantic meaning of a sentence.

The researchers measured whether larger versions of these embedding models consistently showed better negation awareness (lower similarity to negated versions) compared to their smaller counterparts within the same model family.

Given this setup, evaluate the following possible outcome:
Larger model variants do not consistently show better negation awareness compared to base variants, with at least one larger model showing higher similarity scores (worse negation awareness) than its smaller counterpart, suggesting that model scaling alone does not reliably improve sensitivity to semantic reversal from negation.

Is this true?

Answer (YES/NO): YES